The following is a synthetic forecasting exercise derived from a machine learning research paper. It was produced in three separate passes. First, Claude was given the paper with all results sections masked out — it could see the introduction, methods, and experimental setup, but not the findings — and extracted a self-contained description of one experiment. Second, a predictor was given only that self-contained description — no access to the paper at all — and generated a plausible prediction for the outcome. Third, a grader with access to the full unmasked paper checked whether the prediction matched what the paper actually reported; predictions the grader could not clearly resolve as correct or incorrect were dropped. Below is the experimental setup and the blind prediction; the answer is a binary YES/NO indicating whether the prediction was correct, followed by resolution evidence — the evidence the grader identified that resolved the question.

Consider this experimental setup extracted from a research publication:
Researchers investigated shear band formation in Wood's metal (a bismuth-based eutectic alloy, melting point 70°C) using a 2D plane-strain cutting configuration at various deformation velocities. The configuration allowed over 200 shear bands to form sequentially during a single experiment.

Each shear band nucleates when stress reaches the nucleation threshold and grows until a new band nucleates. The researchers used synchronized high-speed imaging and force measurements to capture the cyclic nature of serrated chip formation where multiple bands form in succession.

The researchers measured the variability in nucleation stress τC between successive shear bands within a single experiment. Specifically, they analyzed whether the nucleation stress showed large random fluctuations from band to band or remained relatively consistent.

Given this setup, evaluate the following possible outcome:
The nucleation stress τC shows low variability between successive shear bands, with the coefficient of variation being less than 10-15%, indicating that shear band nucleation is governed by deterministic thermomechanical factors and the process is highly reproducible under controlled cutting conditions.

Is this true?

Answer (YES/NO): YES